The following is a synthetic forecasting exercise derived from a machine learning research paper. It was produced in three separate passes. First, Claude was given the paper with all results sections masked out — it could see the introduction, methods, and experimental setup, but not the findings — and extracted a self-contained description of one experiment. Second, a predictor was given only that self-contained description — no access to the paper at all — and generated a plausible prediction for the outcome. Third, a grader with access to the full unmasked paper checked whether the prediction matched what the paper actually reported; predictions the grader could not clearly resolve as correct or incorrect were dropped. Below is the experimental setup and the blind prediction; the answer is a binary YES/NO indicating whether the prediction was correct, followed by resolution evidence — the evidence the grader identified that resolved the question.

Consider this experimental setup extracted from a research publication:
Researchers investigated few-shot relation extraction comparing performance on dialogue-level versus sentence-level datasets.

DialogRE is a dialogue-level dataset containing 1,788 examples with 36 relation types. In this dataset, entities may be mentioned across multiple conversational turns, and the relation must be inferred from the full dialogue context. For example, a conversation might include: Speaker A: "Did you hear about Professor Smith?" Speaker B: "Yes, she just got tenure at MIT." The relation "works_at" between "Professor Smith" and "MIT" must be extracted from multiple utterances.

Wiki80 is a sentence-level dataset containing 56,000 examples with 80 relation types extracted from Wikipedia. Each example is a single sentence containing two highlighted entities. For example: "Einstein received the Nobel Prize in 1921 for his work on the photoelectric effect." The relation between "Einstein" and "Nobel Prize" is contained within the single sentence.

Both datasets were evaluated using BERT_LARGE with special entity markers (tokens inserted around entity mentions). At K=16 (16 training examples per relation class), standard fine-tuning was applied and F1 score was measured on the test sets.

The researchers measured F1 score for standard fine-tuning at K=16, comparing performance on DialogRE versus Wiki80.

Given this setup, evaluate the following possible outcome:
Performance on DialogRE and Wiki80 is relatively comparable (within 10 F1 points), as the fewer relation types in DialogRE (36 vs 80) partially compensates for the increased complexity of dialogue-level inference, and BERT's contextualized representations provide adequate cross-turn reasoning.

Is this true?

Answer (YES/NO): NO